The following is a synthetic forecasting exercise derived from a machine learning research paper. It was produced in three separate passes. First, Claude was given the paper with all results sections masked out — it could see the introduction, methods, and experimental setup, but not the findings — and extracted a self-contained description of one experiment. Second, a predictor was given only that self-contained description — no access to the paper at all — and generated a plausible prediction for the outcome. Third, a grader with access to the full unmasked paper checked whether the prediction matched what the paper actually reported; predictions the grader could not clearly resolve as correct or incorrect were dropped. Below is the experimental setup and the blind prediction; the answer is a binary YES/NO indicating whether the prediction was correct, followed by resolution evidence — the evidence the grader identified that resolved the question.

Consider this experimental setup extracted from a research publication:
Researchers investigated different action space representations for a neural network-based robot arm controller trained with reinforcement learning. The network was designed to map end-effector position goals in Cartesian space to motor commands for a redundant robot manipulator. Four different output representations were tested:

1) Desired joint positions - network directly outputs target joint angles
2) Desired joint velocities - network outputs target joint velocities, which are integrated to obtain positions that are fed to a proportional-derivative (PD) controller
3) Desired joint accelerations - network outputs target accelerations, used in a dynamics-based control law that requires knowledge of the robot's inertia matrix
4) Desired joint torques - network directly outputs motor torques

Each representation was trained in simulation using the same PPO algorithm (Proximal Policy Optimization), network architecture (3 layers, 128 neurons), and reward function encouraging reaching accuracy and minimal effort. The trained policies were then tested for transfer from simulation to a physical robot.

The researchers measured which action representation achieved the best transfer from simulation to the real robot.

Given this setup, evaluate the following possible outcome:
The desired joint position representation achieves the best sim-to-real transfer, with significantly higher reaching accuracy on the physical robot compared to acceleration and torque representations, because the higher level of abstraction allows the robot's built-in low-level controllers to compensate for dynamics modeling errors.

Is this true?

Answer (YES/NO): NO